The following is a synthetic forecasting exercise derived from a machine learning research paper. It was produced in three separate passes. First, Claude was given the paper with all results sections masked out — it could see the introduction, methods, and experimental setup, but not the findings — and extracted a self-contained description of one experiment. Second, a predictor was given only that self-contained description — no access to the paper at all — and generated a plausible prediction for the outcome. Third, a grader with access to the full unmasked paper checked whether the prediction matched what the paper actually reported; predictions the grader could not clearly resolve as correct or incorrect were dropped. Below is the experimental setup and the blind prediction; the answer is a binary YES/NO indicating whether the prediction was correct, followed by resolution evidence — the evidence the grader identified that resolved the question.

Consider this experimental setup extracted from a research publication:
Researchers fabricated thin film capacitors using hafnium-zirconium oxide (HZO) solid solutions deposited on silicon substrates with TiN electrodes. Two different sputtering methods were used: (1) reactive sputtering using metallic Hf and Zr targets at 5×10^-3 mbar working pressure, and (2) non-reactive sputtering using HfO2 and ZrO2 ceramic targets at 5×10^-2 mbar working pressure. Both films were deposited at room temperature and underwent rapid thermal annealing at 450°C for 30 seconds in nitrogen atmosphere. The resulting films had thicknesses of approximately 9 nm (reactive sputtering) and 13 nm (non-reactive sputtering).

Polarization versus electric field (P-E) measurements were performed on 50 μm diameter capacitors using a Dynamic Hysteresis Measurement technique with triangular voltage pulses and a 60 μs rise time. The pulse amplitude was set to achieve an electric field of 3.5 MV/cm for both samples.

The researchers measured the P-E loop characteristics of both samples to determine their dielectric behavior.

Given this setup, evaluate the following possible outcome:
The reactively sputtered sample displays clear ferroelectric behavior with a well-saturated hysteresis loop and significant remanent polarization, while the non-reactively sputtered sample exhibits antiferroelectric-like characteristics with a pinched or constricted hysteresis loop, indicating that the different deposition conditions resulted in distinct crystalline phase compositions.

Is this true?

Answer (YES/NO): NO